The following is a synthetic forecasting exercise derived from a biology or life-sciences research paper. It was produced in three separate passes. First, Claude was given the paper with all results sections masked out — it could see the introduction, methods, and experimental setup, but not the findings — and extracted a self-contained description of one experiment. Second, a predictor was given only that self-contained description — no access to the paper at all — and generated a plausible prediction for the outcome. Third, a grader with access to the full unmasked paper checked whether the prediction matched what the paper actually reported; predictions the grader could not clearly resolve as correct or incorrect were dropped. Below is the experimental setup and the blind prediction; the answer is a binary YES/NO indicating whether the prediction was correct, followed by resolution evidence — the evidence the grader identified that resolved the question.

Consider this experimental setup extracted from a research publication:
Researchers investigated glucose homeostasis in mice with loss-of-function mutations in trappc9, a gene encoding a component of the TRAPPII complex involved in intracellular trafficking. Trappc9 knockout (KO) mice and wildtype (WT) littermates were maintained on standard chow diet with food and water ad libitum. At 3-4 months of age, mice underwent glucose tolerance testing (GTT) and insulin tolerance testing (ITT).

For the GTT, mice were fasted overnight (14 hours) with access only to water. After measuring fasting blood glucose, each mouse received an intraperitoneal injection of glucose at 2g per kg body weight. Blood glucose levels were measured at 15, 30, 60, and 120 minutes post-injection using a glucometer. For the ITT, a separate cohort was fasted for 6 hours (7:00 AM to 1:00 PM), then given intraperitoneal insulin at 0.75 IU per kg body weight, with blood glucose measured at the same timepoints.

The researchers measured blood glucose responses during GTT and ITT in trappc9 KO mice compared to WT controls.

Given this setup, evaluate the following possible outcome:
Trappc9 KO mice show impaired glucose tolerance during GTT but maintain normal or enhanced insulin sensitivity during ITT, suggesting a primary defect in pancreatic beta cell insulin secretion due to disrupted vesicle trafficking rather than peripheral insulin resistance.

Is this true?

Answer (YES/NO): NO